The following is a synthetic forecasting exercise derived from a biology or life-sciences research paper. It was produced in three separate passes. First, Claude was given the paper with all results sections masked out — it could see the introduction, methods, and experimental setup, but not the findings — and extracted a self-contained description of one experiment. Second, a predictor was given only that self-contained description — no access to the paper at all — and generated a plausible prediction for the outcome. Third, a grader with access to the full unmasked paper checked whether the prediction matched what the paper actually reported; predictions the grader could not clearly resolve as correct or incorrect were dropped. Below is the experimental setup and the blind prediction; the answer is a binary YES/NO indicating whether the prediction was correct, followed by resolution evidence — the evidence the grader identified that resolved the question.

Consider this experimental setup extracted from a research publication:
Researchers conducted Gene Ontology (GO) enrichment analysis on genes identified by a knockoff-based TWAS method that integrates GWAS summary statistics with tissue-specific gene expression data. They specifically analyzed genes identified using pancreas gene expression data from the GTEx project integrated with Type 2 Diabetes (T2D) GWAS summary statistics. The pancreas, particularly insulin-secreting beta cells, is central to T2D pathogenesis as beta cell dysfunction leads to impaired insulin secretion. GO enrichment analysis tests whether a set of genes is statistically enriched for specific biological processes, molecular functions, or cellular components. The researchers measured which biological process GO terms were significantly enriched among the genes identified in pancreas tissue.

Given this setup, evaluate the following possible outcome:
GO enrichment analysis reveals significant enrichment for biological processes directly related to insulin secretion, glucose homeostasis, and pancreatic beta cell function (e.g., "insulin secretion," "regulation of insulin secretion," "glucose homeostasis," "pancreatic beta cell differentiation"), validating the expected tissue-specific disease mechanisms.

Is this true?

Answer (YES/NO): NO